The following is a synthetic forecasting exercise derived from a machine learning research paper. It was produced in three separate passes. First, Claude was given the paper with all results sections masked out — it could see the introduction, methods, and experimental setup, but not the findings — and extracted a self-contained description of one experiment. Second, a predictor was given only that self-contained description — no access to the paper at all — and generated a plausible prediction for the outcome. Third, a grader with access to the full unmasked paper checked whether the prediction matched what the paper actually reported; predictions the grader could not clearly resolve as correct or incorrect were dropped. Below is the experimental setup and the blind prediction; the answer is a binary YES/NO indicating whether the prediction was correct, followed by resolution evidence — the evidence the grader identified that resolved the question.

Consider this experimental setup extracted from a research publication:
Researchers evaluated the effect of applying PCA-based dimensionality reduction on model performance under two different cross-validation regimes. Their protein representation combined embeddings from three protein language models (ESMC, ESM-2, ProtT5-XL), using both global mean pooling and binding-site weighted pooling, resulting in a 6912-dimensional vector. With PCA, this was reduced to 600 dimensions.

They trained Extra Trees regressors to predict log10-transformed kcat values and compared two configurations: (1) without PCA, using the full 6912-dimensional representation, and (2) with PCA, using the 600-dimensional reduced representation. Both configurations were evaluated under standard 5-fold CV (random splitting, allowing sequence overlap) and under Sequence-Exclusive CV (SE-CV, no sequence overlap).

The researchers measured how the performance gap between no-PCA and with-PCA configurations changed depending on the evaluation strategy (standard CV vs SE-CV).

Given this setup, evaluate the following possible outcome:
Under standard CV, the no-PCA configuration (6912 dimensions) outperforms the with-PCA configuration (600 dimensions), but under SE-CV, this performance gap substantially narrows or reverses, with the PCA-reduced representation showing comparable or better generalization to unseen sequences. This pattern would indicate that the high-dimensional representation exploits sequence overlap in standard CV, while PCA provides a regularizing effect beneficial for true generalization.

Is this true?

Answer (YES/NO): YES